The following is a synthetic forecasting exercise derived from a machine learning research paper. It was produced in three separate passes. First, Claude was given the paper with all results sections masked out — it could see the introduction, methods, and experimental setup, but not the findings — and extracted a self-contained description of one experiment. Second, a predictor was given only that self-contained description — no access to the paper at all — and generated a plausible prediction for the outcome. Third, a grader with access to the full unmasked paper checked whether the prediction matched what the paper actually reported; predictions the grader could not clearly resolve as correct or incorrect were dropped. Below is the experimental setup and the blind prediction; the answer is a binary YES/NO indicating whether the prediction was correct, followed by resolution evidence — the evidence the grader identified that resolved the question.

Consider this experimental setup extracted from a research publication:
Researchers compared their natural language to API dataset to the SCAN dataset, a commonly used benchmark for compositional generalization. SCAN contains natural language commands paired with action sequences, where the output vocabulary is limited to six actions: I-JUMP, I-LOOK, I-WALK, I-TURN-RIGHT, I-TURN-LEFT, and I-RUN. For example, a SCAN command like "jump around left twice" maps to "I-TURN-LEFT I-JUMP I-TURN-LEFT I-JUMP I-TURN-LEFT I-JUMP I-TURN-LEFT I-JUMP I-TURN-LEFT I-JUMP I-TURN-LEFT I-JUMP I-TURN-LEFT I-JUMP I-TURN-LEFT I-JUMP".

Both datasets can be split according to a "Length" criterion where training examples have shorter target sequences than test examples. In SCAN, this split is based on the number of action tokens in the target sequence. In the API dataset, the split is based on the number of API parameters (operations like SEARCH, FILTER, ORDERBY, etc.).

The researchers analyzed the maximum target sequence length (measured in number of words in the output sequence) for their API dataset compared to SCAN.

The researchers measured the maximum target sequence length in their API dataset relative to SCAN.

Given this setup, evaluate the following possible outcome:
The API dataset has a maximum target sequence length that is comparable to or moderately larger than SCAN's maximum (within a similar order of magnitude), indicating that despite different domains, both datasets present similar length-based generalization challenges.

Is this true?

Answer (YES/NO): NO